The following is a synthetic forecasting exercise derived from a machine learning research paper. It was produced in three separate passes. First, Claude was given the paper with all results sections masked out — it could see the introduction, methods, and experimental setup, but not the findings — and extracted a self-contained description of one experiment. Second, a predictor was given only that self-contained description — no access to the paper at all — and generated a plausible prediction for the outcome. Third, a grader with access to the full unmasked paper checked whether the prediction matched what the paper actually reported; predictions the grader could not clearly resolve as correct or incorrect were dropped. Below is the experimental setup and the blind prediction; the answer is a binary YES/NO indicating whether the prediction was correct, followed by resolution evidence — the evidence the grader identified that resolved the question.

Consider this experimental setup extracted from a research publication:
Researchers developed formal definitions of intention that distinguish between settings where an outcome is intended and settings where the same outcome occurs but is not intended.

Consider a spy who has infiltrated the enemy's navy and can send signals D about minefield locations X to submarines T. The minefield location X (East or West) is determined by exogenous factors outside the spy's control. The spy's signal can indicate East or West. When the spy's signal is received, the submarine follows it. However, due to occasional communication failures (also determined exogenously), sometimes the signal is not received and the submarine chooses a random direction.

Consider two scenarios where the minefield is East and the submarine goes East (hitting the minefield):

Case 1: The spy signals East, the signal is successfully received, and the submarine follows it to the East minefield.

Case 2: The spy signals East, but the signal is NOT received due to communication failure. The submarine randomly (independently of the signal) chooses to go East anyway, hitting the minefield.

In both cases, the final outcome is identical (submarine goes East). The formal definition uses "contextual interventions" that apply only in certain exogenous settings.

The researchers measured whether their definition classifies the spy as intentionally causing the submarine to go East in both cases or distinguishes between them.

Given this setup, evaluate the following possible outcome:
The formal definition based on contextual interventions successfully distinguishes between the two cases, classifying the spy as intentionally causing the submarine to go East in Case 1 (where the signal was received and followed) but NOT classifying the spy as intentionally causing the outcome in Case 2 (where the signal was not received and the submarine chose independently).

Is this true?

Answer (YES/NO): YES